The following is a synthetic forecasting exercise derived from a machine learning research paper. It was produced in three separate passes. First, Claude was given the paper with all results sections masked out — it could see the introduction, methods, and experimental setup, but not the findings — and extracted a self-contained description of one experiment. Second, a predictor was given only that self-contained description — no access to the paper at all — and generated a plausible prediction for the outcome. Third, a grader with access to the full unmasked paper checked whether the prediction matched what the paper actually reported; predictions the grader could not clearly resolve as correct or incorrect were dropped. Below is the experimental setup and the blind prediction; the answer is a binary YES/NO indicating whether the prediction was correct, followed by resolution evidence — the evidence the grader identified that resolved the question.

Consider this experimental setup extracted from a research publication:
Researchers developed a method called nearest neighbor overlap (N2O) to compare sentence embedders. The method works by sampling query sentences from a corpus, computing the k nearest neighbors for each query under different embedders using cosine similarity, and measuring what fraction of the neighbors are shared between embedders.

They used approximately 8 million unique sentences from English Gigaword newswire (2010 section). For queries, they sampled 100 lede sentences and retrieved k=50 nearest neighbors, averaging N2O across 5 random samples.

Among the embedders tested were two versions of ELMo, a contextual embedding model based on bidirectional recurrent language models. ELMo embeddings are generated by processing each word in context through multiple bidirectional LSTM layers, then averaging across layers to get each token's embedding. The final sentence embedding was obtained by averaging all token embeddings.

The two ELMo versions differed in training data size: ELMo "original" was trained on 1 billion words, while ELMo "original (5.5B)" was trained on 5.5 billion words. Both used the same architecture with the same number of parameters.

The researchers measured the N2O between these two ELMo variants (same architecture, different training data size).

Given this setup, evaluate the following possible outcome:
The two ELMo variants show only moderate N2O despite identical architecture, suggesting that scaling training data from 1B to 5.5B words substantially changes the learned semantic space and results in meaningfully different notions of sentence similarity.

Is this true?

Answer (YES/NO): NO